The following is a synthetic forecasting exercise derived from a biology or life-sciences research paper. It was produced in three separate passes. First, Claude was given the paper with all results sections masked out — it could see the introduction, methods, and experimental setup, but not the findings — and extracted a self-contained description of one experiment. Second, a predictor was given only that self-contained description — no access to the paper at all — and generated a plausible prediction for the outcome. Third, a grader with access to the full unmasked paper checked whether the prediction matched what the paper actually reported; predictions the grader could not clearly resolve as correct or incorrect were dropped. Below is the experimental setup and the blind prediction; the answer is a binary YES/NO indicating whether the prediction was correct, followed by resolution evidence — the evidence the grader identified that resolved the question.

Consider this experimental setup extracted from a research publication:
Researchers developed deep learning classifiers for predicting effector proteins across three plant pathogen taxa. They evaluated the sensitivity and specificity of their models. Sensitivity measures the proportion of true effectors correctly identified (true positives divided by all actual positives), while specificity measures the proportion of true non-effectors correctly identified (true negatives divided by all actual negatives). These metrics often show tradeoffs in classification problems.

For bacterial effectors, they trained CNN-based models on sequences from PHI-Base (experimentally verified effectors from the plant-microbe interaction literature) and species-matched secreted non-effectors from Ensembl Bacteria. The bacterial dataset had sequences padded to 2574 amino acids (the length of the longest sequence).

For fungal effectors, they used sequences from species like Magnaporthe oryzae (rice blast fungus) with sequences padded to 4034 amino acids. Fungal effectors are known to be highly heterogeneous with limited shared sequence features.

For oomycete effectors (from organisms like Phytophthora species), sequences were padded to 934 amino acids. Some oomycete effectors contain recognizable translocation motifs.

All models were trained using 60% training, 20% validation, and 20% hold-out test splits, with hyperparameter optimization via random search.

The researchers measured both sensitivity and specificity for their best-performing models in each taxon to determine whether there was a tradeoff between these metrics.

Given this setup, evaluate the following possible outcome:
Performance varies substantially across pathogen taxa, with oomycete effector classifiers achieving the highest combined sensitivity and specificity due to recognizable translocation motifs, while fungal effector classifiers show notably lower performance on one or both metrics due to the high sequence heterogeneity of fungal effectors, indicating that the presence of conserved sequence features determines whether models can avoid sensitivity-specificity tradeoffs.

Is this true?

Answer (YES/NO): NO